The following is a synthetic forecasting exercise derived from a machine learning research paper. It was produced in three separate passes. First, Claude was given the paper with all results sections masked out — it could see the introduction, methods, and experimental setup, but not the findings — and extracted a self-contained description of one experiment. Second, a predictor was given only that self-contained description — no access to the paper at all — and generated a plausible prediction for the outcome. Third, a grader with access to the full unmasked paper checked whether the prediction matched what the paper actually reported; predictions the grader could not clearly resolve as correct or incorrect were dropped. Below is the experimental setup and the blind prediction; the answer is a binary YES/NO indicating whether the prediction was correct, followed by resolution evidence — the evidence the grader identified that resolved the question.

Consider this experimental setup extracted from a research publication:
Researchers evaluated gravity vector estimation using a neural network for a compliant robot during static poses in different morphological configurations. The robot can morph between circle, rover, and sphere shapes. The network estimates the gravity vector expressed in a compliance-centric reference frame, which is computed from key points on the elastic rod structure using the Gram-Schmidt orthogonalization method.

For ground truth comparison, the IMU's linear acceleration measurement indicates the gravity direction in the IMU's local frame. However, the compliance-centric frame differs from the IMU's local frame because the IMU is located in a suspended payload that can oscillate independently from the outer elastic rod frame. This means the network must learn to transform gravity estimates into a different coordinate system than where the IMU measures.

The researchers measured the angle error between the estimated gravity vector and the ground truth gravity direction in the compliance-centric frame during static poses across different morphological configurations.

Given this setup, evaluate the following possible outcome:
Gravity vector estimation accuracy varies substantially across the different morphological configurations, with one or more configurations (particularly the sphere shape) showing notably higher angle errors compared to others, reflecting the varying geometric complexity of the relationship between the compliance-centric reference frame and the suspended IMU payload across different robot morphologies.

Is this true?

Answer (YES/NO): NO